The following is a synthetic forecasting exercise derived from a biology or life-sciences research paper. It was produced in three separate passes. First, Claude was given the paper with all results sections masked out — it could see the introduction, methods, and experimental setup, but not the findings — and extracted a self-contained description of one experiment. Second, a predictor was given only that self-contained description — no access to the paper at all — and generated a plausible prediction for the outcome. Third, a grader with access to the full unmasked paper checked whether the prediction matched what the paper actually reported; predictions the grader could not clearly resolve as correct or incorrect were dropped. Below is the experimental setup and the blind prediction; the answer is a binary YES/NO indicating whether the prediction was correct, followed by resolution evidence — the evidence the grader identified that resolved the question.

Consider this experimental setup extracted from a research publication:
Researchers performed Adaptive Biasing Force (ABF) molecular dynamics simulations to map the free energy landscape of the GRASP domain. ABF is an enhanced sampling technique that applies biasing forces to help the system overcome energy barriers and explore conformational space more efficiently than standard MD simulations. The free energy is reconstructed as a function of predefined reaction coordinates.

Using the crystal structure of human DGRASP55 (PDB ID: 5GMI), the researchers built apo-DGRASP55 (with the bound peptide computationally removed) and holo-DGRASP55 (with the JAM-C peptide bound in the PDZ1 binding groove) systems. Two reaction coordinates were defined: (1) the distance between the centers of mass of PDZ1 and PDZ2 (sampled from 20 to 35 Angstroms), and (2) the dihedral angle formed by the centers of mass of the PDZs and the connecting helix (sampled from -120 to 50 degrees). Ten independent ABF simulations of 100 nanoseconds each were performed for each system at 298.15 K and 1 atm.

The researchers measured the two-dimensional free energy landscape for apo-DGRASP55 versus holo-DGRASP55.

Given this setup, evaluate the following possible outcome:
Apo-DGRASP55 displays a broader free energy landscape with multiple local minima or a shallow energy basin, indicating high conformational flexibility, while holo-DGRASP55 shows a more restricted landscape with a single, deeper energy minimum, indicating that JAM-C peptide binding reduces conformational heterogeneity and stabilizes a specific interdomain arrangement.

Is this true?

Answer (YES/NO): YES